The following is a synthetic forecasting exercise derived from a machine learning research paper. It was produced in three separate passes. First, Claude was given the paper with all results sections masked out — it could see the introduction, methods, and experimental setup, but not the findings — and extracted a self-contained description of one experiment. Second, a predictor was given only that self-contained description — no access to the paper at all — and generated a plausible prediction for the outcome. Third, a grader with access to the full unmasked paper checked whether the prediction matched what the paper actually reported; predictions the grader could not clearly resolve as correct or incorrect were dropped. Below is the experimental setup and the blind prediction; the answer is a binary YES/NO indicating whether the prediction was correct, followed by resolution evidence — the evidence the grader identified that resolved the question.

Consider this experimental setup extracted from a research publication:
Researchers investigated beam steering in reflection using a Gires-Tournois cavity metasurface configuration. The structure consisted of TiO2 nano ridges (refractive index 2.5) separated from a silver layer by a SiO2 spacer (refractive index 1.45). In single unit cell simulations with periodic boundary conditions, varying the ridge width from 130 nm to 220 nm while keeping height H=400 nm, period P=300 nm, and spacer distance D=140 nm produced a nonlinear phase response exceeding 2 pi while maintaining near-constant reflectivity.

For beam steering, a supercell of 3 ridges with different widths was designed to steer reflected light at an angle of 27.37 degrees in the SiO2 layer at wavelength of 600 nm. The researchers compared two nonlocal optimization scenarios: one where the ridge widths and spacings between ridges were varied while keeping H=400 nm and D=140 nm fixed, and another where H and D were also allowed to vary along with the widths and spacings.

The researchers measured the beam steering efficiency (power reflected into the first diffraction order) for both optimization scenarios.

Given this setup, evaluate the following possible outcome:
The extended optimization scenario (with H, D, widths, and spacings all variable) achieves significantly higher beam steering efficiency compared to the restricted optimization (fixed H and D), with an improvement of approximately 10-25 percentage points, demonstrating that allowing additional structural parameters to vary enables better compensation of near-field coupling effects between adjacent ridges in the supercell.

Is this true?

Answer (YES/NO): YES